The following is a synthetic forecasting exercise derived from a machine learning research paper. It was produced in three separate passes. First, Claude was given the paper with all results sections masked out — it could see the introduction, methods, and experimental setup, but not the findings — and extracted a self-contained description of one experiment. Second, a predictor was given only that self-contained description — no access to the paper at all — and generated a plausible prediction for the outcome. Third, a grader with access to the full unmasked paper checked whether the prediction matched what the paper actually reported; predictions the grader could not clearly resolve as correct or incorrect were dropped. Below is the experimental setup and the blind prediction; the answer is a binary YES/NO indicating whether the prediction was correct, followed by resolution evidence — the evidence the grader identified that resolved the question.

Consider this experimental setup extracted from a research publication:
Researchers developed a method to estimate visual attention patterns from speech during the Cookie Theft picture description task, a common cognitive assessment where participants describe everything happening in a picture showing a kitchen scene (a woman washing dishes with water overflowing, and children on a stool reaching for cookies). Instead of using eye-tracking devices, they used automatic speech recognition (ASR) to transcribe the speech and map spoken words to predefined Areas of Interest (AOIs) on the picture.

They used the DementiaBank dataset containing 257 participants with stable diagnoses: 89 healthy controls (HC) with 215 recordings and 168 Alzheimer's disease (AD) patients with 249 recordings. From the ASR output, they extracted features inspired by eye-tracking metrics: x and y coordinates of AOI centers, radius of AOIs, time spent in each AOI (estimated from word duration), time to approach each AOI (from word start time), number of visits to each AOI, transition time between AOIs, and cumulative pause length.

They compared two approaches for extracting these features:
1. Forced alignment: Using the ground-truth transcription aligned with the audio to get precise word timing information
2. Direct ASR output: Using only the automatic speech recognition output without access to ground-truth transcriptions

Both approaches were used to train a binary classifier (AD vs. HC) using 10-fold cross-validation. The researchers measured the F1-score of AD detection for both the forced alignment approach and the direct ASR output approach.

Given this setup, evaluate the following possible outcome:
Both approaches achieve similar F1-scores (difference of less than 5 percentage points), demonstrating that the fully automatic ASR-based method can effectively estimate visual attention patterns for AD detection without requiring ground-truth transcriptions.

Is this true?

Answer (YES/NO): NO